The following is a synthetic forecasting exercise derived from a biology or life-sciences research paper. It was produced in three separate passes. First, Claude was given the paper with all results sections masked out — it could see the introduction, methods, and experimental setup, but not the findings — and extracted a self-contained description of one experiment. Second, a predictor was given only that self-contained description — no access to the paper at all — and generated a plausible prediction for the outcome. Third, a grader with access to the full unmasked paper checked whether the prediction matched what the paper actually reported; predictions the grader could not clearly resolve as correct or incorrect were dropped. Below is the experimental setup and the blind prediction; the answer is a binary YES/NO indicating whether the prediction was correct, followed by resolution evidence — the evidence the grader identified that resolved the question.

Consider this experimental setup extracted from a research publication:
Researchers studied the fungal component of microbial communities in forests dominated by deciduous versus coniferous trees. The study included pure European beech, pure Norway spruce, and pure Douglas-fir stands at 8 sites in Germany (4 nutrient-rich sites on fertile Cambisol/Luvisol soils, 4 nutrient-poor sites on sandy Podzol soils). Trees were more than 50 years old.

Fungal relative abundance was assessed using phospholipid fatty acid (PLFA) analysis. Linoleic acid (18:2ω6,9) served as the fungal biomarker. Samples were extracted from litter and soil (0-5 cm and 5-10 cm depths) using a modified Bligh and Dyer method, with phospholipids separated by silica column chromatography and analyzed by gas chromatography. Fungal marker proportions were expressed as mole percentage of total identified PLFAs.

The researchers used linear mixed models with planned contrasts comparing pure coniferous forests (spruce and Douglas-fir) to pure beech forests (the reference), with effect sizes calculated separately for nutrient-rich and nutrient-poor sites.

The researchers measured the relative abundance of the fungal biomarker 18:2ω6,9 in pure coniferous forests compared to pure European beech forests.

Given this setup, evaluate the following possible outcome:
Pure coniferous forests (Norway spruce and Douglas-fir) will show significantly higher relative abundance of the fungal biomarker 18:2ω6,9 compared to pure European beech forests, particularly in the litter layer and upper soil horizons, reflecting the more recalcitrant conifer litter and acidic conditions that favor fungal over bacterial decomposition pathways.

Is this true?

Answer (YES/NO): NO